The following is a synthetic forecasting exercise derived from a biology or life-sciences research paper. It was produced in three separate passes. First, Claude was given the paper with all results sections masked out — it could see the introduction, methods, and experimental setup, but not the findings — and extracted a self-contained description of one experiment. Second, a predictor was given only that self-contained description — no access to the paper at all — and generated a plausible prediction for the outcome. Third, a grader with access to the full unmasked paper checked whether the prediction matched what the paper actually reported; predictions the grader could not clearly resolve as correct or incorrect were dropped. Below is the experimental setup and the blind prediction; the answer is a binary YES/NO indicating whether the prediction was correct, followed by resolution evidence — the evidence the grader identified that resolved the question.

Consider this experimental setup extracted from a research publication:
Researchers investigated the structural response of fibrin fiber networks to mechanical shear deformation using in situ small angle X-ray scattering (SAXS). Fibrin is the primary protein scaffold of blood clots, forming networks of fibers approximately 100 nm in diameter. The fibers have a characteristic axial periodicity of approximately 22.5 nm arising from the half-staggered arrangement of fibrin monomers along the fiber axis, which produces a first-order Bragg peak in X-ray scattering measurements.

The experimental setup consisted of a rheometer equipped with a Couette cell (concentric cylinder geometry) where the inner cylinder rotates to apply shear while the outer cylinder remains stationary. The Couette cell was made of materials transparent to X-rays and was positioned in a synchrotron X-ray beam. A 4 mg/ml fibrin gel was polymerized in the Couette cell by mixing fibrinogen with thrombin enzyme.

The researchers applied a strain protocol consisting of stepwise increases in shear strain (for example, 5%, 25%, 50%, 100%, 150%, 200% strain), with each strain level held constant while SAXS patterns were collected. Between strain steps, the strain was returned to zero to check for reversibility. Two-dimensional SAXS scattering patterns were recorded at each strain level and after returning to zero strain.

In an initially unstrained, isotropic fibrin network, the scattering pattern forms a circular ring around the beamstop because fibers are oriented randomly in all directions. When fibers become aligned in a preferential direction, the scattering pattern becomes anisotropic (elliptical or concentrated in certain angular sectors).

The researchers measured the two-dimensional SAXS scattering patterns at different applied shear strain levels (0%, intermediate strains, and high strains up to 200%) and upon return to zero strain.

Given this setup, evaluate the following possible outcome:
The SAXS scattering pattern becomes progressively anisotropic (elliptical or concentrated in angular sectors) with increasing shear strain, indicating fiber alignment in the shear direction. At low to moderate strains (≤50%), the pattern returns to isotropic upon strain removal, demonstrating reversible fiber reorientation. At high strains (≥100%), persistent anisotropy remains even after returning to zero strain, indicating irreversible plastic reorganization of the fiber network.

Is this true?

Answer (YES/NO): NO